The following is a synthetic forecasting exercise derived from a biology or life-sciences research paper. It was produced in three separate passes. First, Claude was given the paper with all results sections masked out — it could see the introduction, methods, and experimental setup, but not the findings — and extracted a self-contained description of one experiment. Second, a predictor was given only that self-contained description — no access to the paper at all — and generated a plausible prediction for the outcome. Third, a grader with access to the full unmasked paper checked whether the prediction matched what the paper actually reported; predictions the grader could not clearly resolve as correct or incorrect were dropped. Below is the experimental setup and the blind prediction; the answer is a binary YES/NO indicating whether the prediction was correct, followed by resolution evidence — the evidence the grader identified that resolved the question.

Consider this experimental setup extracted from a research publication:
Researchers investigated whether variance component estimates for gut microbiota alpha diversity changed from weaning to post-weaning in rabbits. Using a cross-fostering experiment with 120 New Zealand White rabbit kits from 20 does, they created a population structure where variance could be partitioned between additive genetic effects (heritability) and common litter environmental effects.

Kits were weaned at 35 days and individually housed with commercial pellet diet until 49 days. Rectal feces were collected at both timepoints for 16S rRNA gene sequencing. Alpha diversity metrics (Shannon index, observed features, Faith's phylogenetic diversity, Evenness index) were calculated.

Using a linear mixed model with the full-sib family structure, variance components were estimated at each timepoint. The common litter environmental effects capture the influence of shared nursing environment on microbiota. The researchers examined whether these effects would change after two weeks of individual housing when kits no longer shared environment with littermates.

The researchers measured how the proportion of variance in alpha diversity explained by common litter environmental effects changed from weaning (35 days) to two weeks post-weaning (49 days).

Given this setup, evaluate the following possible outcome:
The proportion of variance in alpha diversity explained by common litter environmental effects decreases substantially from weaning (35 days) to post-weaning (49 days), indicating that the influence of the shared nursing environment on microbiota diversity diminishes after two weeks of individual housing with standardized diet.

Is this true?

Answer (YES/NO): NO